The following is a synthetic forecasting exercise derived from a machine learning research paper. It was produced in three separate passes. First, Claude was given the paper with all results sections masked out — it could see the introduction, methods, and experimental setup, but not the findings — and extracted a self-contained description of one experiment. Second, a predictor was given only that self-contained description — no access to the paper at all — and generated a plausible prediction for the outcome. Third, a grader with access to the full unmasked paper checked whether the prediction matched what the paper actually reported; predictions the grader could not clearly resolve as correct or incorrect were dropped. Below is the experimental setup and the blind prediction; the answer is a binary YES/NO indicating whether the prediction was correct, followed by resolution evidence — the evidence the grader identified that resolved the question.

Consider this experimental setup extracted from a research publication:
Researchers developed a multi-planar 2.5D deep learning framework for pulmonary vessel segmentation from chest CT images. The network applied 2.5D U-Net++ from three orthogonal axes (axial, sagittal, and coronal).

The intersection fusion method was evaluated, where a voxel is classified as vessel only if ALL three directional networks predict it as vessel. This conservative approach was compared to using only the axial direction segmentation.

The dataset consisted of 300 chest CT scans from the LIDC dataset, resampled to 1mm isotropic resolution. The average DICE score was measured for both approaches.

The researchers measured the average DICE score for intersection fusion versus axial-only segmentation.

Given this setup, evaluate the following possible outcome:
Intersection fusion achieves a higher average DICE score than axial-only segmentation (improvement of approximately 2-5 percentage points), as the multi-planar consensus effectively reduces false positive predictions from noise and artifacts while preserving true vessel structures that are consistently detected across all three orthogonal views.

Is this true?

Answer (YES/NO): NO